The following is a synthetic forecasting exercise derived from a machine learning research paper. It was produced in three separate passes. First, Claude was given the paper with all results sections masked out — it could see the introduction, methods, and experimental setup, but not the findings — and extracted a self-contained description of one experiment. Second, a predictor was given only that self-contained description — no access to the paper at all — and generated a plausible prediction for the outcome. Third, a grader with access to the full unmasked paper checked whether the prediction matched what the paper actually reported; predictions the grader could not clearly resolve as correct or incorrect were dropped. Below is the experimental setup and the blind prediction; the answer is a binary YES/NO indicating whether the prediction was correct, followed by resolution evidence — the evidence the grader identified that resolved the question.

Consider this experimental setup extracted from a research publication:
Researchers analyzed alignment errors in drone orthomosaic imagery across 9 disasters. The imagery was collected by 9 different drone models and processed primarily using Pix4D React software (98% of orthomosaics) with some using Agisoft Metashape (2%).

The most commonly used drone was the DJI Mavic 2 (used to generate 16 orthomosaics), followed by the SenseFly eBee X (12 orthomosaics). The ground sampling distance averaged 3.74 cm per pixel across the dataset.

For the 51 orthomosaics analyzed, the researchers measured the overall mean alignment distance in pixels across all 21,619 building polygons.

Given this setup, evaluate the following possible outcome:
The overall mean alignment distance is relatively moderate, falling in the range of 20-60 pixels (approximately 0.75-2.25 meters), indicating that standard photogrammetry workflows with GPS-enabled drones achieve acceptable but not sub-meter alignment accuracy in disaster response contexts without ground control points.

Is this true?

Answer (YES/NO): NO